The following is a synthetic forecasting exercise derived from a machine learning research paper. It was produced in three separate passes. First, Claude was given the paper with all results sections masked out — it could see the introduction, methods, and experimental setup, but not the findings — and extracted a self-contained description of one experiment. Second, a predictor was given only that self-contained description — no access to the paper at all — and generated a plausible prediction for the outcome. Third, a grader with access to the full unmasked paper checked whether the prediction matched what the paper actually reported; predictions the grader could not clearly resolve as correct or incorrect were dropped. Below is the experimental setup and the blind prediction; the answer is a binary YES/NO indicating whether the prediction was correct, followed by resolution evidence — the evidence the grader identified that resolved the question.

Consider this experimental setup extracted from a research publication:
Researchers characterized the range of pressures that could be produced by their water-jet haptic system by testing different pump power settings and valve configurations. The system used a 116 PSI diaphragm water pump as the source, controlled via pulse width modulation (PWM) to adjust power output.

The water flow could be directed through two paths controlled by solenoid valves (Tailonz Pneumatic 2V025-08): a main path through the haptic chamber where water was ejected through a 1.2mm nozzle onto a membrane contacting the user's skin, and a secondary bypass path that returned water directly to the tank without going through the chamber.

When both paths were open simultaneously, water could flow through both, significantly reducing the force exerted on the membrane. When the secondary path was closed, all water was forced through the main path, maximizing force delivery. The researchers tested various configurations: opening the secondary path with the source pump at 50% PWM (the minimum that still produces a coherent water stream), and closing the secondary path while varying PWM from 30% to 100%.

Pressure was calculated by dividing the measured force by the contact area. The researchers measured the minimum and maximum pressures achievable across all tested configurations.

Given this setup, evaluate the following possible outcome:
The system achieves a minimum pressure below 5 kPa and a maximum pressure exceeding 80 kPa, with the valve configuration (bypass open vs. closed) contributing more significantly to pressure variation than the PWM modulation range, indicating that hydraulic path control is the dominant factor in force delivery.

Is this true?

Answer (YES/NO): NO